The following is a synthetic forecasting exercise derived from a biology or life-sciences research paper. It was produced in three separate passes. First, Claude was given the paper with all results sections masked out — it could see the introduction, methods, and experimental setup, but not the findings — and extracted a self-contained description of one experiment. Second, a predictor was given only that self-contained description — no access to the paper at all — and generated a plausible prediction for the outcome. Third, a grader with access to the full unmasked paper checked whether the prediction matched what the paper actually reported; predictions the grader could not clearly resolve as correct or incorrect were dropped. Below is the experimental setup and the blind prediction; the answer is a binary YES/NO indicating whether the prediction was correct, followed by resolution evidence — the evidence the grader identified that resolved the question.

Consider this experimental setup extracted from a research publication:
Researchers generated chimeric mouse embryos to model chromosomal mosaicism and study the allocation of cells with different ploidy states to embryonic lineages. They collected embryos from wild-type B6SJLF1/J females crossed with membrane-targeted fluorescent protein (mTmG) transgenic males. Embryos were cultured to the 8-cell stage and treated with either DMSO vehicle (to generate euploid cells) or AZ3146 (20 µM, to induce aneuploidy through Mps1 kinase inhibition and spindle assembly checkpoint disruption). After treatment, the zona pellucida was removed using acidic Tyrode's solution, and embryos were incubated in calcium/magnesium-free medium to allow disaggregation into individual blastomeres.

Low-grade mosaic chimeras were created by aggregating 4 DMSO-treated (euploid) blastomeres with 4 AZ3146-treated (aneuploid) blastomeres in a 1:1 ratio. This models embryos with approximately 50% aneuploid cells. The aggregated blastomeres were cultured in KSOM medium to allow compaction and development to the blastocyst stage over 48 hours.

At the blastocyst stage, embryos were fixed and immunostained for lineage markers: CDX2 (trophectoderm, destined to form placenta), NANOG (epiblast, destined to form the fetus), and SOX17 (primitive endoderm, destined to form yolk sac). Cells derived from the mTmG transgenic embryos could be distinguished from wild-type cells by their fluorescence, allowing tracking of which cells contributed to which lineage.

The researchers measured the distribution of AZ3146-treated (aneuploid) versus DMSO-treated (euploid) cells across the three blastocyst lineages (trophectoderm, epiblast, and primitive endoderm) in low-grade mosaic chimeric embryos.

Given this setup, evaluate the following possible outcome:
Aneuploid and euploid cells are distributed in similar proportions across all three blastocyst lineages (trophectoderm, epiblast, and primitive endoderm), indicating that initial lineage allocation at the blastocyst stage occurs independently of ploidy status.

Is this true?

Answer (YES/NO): NO